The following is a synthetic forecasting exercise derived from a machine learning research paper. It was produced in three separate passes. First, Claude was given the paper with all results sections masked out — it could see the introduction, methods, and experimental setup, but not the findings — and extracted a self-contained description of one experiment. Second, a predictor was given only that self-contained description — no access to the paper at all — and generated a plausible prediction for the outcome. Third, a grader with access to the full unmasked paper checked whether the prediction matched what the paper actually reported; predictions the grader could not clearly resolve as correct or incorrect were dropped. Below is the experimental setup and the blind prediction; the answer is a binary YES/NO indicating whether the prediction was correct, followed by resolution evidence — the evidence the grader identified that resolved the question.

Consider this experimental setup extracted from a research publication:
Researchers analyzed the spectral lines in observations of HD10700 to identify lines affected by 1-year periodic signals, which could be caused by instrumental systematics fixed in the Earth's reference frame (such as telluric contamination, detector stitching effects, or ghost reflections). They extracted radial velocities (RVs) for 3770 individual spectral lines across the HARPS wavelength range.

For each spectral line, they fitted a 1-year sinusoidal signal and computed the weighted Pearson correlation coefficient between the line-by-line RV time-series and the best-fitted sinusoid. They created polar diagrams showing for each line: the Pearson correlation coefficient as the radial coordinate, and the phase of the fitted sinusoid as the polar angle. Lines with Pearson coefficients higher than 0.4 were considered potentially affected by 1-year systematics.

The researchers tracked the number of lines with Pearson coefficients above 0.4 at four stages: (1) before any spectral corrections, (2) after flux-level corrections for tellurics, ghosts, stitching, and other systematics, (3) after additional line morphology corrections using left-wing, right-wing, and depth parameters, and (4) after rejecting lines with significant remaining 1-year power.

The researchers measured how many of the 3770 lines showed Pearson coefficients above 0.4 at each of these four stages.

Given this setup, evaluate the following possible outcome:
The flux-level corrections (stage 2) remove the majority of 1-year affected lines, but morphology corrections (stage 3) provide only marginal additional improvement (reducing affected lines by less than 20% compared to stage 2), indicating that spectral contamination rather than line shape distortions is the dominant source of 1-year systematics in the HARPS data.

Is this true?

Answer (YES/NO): NO